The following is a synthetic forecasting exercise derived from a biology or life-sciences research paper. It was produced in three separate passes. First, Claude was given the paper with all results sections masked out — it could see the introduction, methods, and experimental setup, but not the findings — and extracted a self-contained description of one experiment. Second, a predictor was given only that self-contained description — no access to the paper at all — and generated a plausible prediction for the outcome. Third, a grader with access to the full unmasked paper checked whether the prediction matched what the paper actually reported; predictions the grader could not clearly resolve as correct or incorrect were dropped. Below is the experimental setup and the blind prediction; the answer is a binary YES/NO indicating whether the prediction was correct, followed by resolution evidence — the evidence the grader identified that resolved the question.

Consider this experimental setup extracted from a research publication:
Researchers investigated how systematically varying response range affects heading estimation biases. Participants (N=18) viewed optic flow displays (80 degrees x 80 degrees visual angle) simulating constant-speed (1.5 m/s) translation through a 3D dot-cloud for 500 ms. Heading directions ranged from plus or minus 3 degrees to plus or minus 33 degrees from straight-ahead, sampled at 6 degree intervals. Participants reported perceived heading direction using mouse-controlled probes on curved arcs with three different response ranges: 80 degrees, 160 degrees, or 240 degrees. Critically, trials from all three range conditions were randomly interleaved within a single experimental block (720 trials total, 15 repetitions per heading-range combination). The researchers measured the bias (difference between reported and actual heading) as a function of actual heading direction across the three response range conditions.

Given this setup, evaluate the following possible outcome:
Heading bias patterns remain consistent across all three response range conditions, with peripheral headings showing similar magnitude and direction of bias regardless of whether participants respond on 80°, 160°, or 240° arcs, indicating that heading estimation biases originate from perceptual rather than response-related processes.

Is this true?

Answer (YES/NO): NO